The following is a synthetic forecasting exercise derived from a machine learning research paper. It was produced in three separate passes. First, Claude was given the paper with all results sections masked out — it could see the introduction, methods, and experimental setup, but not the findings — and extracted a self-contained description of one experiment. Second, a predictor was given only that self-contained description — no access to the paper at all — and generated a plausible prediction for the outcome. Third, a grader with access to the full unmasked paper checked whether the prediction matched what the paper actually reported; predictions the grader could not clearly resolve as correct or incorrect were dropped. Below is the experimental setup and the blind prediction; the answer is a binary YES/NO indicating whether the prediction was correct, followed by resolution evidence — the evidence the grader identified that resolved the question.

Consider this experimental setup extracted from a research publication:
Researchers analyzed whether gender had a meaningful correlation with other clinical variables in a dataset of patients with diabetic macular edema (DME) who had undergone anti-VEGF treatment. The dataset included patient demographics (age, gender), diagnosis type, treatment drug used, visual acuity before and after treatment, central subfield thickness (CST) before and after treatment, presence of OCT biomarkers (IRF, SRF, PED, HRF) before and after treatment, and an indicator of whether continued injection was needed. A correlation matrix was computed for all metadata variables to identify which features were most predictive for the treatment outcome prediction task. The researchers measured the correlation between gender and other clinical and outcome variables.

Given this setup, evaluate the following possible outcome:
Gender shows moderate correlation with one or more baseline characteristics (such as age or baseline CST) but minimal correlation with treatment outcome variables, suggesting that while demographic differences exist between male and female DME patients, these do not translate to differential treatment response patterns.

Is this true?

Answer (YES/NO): NO